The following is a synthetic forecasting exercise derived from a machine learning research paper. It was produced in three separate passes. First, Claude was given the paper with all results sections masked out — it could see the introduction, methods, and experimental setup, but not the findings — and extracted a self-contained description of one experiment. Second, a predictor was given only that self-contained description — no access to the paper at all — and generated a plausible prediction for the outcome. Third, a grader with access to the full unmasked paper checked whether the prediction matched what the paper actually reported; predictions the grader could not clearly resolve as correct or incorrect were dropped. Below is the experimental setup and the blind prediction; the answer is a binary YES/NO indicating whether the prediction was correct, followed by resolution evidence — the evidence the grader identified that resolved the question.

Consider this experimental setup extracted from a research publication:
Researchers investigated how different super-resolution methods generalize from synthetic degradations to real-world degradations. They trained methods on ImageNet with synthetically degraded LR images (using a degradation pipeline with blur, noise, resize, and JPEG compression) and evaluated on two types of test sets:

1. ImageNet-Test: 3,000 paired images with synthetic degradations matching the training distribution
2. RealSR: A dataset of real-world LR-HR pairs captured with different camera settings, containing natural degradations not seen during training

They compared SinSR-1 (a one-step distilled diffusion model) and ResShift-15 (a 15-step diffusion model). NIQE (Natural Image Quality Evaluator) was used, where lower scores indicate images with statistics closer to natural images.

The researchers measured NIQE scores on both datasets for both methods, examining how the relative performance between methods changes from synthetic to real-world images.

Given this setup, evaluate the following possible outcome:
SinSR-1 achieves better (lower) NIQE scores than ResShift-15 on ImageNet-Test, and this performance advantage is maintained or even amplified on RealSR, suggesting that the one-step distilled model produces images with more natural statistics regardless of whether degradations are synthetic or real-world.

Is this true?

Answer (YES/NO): NO